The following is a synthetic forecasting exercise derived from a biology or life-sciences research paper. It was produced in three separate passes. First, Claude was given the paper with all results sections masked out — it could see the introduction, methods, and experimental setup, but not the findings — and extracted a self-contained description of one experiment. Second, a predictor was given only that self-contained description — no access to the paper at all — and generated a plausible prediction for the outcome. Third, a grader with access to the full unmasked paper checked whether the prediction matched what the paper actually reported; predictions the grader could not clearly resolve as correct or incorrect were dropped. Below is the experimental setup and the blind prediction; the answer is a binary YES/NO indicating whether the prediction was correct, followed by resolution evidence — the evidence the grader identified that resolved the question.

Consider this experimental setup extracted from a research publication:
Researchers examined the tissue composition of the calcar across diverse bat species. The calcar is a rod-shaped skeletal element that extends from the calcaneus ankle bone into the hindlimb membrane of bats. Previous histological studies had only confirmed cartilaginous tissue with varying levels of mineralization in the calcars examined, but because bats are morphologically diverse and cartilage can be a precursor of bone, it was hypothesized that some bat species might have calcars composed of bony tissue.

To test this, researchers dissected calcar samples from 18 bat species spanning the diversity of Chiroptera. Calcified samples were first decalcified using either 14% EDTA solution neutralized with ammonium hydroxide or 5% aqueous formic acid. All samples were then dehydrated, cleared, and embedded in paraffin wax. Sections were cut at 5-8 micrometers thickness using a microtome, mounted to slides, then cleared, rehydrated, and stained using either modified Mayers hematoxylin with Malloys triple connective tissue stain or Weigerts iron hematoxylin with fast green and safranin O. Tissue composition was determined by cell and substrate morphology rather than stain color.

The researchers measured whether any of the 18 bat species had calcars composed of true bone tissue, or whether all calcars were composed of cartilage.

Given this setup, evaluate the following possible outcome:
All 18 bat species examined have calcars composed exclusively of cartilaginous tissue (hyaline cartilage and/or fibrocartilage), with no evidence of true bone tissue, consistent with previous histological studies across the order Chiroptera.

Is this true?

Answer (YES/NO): NO